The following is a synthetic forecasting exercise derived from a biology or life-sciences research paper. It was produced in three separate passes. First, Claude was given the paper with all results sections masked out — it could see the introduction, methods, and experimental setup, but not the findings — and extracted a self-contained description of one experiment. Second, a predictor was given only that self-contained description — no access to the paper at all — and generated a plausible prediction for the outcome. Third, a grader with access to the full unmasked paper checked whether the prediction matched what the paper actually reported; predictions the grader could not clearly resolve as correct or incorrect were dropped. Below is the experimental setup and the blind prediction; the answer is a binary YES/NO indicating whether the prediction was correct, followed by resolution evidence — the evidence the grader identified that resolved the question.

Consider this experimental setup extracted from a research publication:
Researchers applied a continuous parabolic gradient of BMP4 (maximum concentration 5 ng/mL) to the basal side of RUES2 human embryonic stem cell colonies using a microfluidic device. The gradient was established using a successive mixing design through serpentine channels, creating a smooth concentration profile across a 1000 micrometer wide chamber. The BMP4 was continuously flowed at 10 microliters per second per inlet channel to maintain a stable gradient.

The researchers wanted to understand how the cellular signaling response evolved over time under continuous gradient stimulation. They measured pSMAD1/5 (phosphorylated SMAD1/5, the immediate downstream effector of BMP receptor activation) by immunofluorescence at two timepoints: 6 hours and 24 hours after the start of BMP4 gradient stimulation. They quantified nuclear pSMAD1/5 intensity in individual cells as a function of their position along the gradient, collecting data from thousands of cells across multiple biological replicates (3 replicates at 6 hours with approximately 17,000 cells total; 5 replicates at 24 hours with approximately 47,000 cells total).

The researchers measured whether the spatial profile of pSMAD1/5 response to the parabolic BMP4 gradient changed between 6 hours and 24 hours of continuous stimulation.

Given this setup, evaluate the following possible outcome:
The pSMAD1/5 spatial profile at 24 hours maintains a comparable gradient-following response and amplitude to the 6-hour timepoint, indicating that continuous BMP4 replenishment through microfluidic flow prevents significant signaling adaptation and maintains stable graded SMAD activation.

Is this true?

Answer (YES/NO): YES